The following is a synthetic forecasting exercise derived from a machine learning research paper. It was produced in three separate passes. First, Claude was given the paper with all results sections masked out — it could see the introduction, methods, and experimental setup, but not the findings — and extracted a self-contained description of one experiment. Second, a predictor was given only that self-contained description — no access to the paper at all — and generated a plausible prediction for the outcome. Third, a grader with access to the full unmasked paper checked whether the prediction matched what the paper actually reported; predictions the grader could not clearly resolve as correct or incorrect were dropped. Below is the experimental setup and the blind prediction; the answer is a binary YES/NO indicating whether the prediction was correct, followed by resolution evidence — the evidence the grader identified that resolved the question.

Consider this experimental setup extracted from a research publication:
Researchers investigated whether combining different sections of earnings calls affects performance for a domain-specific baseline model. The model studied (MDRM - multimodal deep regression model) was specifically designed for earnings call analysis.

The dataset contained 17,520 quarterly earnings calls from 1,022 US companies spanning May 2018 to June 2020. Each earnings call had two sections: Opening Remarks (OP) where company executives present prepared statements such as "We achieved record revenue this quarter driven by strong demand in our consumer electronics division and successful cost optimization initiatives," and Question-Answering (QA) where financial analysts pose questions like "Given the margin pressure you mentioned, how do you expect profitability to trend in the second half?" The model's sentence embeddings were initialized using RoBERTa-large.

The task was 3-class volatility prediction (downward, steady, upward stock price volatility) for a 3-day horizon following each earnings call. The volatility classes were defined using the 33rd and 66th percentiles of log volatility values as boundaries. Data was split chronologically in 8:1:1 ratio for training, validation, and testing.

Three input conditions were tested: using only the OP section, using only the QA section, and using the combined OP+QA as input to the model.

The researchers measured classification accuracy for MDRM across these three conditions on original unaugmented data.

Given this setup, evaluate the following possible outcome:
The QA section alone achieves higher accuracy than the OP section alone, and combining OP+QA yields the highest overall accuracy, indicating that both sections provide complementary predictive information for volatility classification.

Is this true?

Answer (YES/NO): NO